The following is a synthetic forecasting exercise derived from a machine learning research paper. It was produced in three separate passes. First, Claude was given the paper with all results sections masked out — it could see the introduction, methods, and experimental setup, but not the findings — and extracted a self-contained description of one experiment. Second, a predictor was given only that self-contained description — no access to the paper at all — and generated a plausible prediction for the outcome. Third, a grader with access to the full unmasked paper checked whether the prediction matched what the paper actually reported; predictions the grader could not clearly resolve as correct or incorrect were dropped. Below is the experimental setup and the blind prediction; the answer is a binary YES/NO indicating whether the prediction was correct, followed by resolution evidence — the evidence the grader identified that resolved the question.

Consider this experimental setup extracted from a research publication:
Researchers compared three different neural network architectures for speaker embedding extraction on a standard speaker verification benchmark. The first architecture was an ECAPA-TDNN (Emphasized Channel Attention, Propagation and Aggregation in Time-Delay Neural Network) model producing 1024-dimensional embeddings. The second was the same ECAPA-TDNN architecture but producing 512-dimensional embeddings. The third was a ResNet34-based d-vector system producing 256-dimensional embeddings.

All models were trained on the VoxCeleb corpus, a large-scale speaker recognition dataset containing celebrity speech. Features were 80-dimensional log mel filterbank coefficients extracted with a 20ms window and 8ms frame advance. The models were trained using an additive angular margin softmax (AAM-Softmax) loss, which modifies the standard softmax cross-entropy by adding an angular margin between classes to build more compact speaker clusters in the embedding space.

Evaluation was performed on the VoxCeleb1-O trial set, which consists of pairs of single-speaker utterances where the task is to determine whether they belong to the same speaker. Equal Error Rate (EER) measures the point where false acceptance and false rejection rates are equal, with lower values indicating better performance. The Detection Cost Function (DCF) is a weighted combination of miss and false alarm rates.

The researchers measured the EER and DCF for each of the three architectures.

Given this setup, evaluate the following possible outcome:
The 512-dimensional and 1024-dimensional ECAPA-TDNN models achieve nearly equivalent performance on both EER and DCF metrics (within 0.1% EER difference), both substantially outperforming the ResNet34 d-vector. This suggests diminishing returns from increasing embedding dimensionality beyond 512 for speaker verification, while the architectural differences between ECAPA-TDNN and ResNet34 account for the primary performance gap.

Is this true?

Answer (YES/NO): NO